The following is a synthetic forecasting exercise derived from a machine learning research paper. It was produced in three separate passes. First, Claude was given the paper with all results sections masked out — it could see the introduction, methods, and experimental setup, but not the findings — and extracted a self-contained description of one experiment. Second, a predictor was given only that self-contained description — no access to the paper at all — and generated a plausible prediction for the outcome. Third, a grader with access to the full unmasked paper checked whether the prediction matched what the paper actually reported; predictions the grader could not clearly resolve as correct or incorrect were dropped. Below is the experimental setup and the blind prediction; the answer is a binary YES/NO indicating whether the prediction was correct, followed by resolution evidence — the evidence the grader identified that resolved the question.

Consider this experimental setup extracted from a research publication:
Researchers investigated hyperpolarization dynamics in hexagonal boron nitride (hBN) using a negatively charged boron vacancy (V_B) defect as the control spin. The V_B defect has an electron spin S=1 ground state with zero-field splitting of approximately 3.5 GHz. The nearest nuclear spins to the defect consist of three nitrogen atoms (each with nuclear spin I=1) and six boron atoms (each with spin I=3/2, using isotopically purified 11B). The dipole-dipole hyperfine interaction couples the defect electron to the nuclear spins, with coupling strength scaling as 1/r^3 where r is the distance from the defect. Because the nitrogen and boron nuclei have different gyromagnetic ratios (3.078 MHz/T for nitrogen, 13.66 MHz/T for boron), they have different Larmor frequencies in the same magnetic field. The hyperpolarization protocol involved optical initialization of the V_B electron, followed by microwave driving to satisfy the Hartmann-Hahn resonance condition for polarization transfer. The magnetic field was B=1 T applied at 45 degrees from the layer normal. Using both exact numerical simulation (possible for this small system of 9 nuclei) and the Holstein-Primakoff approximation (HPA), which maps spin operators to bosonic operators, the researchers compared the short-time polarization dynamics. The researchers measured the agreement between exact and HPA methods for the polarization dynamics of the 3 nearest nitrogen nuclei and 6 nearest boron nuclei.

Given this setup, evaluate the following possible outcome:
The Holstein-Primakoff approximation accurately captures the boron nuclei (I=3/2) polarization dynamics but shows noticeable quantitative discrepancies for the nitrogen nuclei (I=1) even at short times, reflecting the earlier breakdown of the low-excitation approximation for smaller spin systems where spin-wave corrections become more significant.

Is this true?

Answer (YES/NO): NO